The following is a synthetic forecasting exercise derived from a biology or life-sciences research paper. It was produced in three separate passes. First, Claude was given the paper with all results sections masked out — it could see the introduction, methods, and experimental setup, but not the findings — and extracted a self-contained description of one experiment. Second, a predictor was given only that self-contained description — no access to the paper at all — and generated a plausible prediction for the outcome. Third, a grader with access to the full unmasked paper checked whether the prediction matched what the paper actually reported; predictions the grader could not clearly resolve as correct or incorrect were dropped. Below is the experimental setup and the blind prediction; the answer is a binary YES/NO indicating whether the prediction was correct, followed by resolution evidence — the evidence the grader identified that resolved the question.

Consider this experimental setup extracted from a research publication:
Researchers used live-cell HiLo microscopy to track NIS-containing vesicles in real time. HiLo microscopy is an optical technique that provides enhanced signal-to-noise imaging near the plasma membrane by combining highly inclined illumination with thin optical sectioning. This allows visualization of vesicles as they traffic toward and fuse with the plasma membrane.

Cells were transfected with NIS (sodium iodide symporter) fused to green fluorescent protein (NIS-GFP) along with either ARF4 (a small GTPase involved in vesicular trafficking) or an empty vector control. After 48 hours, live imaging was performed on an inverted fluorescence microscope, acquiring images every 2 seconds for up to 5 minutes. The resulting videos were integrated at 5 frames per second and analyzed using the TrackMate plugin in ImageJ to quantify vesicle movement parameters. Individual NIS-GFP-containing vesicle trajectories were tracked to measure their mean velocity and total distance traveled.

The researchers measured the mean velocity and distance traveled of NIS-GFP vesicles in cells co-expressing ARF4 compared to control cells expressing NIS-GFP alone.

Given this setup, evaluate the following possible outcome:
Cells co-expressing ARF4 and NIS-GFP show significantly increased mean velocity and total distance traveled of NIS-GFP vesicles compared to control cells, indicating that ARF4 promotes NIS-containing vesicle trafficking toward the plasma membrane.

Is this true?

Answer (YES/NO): YES